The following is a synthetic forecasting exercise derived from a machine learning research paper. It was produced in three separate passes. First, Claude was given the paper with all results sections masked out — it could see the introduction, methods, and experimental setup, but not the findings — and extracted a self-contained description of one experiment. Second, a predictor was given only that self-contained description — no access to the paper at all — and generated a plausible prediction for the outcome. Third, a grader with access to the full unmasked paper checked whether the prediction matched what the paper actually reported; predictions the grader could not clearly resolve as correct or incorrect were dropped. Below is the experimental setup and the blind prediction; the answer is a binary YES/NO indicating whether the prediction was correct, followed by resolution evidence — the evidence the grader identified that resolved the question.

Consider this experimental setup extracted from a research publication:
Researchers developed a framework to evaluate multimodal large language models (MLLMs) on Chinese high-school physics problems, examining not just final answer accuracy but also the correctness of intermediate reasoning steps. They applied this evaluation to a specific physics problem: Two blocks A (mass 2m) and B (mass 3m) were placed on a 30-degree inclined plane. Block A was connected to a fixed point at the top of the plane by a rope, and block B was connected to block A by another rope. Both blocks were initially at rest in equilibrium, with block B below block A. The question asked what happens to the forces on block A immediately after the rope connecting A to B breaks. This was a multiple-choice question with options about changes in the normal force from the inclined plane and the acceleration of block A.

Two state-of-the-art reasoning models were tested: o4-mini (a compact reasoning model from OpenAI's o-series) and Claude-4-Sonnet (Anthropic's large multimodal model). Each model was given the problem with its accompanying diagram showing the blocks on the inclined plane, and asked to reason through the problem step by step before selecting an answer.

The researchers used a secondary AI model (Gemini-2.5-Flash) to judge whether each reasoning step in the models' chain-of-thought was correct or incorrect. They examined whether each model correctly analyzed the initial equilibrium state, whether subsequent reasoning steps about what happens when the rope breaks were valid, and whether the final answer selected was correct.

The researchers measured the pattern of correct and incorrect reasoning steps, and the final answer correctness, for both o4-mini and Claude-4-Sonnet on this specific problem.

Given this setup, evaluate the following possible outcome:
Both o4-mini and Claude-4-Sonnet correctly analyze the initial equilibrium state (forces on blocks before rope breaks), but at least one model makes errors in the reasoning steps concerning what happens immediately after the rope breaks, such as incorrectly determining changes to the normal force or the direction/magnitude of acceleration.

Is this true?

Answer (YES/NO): YES